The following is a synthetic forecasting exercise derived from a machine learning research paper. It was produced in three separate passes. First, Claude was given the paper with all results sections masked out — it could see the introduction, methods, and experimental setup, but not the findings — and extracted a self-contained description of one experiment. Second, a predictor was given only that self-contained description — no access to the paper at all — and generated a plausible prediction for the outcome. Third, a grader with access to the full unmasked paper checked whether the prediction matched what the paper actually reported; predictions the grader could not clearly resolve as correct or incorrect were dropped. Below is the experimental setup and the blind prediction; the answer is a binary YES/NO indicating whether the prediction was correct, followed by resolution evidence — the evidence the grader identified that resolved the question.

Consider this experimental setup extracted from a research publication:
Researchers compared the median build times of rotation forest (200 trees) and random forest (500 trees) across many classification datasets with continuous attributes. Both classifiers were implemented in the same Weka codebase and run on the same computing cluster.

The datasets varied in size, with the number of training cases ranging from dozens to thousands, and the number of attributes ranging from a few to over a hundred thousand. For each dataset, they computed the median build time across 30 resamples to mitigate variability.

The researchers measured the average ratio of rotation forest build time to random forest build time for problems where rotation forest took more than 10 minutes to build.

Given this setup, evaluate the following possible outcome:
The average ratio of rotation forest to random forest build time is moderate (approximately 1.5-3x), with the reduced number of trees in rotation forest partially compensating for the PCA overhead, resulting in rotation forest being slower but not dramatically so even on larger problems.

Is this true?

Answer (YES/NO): NO